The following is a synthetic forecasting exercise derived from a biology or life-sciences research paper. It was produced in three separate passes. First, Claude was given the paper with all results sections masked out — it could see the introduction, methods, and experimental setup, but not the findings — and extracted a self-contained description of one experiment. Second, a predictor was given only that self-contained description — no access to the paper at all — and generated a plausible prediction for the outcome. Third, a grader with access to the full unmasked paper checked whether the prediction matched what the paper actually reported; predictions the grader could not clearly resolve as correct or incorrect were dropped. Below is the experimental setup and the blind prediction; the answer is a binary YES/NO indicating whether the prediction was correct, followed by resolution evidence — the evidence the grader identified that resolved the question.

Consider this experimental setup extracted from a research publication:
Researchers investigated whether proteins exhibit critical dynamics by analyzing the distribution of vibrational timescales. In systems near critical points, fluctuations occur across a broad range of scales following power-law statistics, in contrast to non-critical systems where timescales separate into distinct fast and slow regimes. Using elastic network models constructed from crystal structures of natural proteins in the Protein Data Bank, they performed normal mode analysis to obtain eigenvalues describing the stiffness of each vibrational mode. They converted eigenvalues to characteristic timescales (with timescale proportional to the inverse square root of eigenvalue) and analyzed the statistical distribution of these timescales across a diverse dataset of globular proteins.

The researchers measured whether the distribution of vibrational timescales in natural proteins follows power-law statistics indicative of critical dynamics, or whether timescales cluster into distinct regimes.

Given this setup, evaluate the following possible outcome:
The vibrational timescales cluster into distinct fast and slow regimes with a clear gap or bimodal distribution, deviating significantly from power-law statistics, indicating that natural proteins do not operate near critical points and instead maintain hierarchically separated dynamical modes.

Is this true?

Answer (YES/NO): NO